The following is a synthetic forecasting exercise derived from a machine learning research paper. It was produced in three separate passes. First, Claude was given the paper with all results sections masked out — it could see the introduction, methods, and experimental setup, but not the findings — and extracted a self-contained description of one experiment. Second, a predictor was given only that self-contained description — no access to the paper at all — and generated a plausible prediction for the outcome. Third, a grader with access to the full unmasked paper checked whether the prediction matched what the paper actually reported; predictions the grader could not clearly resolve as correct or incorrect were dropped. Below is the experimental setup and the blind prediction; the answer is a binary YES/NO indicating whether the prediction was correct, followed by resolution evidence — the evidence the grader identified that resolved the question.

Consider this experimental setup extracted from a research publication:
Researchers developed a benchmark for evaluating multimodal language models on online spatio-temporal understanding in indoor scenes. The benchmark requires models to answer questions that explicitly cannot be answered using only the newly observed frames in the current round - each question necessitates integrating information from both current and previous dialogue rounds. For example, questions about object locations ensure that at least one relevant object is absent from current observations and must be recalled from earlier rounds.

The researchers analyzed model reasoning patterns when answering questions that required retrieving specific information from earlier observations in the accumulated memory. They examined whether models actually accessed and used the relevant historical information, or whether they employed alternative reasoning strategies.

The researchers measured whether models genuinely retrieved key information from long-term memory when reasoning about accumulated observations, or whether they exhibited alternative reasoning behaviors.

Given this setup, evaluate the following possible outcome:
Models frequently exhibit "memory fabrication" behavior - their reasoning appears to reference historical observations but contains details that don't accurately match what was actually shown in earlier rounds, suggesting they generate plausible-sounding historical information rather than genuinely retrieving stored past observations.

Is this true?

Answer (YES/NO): NO